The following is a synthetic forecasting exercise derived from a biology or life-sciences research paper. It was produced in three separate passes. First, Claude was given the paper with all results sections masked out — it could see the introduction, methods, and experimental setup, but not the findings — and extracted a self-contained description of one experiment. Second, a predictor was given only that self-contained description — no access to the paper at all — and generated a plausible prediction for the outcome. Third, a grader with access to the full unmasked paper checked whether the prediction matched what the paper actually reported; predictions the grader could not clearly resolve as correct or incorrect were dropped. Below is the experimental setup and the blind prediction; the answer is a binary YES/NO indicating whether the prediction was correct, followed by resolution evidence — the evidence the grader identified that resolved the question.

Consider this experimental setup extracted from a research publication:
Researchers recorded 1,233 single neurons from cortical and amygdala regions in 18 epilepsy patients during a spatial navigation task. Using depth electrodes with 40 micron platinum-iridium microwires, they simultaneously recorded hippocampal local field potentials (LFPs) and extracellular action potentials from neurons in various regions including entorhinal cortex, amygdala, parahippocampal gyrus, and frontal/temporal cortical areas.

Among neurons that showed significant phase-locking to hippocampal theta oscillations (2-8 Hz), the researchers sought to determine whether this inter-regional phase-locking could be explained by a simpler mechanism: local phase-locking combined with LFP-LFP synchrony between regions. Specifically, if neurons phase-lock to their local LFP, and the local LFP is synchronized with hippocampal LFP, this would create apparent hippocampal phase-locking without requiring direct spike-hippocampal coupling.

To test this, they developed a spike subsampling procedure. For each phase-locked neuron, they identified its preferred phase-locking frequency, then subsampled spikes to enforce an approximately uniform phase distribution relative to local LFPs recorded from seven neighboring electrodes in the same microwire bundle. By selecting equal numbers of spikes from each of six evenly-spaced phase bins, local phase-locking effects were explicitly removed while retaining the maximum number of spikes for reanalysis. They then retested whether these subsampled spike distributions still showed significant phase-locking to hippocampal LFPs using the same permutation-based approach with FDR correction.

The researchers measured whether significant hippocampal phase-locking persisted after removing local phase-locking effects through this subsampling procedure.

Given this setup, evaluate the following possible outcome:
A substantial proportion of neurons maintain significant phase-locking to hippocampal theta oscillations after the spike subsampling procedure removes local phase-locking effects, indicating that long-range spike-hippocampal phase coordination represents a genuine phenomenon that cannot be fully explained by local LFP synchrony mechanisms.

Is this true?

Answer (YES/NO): YES